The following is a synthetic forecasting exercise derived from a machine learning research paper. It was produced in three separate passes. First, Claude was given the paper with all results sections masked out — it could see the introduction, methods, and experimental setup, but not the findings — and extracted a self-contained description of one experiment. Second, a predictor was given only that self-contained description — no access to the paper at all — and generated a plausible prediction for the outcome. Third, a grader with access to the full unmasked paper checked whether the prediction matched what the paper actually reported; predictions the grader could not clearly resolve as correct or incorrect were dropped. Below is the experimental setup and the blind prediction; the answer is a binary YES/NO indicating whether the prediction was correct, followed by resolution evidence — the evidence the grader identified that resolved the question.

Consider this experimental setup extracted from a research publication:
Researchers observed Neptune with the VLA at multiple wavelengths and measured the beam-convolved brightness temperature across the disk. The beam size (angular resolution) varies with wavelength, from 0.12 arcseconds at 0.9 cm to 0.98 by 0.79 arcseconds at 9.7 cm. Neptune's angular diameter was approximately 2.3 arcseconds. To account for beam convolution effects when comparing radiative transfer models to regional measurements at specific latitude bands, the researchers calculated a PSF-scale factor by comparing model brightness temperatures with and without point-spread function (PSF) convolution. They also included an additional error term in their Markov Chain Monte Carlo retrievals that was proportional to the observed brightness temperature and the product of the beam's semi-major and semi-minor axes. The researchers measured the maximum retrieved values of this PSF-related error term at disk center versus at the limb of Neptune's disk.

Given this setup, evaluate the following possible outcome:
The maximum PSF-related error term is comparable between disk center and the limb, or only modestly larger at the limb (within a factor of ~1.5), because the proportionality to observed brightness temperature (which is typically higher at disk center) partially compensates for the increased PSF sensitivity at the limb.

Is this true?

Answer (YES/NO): NO